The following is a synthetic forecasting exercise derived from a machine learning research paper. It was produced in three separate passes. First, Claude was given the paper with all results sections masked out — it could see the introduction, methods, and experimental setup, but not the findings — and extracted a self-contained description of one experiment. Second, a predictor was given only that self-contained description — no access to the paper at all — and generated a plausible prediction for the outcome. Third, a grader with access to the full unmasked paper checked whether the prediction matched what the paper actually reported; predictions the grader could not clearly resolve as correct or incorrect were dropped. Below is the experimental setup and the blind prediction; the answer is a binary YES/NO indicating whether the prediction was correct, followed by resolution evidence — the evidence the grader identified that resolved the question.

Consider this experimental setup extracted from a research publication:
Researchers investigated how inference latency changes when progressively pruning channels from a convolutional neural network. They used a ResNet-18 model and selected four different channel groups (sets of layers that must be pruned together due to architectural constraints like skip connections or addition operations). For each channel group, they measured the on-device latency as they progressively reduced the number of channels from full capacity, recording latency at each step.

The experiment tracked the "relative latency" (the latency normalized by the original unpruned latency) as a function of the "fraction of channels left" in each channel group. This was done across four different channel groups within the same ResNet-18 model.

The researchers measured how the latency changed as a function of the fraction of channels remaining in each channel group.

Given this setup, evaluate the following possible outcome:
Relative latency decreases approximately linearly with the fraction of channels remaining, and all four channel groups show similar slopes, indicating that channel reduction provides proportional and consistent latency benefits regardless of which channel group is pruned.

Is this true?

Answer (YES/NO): NO